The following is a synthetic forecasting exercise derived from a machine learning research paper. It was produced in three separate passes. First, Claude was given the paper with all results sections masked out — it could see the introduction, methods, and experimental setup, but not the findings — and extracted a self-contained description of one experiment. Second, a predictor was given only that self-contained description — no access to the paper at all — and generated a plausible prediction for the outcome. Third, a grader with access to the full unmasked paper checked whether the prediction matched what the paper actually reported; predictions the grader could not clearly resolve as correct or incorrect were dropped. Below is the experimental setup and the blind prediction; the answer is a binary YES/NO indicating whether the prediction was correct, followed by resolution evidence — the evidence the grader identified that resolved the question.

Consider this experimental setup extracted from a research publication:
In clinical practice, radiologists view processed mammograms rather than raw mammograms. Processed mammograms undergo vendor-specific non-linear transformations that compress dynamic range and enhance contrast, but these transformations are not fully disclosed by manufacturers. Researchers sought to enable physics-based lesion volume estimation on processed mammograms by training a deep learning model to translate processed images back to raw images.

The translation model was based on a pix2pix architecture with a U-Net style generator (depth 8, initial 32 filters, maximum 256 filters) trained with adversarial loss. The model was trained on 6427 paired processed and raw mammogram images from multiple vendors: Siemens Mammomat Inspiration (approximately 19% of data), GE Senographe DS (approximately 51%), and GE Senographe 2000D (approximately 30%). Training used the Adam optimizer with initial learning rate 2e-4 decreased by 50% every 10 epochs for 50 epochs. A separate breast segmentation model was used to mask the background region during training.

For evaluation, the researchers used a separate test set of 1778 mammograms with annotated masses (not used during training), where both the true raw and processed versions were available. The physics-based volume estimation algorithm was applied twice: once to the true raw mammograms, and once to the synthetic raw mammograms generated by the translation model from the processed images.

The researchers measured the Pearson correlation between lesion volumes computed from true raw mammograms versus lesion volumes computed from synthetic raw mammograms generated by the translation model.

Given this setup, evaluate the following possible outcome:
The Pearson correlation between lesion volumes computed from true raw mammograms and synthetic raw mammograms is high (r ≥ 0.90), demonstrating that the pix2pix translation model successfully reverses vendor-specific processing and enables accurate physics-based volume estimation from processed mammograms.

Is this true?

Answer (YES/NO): YES